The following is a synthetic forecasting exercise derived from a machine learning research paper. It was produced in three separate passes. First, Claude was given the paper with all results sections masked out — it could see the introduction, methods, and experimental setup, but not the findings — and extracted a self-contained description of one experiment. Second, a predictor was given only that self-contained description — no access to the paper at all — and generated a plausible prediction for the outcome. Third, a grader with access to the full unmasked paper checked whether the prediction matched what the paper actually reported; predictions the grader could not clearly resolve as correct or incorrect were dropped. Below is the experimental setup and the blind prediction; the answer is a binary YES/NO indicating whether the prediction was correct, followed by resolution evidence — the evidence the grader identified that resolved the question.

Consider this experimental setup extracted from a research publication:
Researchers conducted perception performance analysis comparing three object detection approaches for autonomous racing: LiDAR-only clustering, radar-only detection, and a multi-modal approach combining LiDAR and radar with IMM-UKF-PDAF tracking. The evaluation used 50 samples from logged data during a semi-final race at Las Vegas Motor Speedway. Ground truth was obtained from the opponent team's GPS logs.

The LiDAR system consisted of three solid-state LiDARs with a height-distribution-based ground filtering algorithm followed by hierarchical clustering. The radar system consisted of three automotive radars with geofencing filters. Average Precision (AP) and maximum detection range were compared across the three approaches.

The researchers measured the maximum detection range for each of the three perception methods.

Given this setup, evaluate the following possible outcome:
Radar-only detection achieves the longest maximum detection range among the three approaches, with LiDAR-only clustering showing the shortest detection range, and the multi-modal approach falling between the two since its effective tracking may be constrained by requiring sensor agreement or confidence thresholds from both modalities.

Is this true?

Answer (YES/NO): YES